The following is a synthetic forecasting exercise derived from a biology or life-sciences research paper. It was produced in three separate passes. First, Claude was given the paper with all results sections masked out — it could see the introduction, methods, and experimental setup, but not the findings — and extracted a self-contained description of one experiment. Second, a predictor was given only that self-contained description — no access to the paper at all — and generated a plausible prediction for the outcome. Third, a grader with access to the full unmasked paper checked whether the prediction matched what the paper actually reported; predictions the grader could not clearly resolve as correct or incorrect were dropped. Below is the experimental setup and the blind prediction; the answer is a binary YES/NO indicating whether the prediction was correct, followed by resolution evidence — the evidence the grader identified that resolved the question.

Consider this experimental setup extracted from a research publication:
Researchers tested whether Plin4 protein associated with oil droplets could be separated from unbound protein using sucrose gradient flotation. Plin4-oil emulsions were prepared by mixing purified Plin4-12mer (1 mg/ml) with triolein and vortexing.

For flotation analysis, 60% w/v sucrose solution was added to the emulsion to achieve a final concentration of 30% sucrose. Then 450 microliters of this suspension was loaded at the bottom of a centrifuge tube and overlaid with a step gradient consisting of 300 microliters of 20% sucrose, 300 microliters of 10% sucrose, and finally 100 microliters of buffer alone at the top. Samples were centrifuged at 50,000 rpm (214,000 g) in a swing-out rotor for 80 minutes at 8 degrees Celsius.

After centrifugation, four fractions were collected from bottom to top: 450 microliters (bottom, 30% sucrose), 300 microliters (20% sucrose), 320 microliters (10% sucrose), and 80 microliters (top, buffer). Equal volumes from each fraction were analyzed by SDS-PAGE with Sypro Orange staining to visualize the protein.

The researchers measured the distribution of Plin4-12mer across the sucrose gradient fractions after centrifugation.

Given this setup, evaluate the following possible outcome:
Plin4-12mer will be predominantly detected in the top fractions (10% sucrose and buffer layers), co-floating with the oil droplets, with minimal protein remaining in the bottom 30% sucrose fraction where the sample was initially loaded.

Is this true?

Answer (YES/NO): NO